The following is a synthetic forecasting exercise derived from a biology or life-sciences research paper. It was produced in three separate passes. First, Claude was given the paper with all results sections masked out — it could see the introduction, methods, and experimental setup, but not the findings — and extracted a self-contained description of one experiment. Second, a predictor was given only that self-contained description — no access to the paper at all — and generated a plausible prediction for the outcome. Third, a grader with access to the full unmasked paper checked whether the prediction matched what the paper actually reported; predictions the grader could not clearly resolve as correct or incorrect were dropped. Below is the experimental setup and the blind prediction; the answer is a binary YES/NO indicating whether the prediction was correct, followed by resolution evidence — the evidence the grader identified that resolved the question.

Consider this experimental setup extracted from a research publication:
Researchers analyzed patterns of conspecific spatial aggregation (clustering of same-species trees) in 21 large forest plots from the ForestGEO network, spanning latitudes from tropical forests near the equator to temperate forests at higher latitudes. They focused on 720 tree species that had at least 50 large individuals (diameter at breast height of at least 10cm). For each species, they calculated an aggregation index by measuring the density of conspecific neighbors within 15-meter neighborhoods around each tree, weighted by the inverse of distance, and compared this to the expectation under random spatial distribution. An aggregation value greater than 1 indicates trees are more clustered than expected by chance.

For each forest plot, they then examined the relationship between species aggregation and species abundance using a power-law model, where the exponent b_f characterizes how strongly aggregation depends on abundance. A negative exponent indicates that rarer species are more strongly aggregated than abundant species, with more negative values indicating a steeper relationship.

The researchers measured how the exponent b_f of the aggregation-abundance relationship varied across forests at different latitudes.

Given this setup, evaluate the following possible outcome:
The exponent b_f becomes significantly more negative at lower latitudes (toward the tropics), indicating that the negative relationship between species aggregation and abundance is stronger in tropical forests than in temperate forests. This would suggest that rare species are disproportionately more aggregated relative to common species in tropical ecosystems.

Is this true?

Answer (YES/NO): NO